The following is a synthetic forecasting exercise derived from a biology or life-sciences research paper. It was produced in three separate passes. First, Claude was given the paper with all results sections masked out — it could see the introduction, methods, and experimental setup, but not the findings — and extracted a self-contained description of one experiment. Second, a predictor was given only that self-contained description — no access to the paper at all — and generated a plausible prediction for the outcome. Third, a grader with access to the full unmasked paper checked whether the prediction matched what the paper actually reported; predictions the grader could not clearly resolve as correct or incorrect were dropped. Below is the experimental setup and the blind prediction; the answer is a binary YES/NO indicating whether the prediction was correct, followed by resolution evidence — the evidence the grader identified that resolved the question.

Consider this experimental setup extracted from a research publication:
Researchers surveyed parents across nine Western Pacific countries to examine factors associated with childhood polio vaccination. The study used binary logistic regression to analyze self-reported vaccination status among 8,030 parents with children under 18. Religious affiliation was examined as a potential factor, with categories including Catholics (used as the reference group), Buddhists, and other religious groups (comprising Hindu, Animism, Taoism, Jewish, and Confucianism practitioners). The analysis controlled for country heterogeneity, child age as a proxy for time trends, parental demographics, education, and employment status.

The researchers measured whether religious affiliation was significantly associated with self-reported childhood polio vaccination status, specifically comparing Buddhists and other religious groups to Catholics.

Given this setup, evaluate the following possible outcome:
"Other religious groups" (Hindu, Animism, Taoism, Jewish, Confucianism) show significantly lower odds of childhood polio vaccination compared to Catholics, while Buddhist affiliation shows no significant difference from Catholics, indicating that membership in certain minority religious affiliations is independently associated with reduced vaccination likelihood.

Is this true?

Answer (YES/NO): NO